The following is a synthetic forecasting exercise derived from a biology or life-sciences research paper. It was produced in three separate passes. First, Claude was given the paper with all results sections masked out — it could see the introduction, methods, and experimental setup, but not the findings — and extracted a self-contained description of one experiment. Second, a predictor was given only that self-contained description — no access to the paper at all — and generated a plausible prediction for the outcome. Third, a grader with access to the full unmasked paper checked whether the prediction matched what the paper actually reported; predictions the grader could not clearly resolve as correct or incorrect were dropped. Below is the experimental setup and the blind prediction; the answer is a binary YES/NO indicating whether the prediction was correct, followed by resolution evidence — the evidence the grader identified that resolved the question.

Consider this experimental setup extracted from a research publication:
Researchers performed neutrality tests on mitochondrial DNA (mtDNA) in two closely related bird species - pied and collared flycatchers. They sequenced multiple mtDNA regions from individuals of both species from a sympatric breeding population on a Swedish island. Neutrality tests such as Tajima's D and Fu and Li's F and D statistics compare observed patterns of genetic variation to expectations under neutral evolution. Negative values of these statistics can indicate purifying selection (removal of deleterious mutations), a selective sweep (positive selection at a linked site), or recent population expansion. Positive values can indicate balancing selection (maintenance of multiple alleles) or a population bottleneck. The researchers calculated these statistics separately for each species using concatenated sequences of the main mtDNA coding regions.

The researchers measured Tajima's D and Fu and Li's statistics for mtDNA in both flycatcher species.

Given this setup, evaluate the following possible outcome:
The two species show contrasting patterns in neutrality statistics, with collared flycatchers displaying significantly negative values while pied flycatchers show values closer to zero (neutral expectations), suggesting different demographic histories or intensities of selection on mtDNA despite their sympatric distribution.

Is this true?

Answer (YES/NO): NO